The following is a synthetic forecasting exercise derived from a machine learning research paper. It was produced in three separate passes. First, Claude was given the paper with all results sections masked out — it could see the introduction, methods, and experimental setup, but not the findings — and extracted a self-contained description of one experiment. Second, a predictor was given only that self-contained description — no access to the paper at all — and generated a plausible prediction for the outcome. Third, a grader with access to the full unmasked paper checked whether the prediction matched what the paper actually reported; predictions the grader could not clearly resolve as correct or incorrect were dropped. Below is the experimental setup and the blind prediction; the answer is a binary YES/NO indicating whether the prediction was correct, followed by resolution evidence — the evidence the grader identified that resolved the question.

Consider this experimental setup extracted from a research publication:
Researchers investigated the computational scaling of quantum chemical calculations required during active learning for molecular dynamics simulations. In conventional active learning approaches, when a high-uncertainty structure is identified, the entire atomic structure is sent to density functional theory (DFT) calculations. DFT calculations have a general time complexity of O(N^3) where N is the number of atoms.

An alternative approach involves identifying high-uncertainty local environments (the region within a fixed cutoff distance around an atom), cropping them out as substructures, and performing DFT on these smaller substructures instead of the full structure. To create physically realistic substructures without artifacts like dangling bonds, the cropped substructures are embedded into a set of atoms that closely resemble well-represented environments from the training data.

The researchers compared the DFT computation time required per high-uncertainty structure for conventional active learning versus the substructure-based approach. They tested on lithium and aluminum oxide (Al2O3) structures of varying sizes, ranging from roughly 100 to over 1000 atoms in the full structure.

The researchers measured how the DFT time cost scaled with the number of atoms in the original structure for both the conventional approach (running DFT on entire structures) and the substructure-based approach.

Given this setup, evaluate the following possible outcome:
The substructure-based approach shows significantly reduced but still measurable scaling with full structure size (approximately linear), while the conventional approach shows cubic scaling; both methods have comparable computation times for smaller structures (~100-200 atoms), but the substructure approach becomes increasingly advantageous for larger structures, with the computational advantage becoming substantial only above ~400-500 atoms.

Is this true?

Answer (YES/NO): NO